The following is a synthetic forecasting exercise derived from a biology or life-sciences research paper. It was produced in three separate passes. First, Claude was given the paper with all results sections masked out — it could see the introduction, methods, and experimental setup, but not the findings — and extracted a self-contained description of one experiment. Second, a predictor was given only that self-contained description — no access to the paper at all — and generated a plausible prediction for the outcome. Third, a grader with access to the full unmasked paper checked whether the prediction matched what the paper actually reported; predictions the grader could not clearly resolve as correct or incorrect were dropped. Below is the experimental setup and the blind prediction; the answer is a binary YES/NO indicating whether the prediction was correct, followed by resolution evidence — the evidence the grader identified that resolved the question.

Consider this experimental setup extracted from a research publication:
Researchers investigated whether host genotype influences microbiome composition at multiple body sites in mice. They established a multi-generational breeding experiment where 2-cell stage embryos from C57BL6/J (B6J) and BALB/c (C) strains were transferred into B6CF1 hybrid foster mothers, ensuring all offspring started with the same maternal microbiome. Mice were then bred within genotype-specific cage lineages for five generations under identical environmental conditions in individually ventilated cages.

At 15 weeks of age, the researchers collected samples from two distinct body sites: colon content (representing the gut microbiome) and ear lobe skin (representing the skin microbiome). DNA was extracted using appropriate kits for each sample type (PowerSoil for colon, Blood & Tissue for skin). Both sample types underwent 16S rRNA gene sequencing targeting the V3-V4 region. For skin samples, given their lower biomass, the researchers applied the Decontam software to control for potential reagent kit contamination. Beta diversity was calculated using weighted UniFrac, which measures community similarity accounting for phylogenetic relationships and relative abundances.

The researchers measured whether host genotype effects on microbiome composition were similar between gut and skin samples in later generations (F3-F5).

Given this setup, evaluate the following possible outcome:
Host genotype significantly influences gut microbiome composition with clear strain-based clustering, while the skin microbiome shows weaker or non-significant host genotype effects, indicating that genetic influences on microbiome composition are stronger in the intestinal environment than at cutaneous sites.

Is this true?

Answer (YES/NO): YES